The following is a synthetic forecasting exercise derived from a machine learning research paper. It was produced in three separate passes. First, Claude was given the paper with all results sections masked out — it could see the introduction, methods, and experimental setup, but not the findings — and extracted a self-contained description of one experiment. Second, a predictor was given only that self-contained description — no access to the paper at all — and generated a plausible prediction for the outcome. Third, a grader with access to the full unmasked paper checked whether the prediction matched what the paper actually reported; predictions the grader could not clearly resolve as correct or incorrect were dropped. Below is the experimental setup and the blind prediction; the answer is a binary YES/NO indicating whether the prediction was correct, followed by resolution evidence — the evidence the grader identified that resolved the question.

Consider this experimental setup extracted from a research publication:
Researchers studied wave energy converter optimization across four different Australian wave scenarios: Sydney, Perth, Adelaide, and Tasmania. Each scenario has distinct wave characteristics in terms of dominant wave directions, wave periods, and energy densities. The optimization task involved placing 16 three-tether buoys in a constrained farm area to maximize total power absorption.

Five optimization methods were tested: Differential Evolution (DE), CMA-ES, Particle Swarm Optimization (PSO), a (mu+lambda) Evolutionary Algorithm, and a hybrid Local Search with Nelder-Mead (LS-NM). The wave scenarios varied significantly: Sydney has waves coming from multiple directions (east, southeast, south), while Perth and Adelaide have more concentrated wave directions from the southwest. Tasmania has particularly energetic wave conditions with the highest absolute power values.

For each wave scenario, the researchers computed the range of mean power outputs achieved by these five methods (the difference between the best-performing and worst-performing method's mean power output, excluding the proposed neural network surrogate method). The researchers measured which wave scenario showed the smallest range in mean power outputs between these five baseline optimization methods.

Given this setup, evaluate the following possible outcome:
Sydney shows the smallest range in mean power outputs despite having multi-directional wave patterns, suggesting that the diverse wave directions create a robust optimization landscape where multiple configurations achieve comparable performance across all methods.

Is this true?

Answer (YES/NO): YES